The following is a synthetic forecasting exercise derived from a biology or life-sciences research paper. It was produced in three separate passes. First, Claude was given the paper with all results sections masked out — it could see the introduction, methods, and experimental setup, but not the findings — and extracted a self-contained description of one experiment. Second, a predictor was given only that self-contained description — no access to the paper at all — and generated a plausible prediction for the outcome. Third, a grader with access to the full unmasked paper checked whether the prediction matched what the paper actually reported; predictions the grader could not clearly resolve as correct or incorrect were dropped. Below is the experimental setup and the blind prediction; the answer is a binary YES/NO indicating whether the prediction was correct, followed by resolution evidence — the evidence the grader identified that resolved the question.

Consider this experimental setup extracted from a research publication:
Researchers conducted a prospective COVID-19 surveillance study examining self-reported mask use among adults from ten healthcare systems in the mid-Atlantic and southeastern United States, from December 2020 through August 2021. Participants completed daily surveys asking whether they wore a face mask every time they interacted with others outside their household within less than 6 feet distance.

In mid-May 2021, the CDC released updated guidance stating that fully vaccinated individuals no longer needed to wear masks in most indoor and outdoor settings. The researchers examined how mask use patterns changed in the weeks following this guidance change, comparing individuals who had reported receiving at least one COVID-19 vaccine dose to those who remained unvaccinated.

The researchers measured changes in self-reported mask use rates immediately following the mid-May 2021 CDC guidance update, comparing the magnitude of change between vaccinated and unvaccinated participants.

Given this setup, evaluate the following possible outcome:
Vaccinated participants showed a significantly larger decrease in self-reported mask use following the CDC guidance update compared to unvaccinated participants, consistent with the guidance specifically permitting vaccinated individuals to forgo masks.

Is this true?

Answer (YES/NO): NO